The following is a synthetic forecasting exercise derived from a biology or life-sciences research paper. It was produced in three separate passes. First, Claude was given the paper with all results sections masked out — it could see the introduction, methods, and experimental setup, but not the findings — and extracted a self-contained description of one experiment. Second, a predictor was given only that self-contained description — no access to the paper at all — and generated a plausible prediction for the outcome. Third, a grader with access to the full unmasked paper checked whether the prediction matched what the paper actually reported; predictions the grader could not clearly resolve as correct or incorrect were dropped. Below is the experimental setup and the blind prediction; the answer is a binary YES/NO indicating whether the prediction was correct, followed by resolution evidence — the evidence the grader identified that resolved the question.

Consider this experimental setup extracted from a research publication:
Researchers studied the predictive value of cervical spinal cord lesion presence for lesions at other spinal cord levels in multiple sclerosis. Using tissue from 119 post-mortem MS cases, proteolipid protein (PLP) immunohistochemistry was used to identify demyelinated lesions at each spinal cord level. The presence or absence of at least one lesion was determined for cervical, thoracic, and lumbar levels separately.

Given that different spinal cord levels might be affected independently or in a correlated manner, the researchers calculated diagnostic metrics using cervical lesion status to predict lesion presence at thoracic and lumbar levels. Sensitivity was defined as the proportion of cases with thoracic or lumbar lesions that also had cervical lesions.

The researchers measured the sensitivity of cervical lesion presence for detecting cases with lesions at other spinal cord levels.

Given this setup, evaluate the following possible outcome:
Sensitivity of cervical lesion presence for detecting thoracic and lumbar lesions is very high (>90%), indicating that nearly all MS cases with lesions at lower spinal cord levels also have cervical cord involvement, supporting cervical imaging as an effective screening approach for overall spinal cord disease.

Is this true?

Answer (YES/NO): NO